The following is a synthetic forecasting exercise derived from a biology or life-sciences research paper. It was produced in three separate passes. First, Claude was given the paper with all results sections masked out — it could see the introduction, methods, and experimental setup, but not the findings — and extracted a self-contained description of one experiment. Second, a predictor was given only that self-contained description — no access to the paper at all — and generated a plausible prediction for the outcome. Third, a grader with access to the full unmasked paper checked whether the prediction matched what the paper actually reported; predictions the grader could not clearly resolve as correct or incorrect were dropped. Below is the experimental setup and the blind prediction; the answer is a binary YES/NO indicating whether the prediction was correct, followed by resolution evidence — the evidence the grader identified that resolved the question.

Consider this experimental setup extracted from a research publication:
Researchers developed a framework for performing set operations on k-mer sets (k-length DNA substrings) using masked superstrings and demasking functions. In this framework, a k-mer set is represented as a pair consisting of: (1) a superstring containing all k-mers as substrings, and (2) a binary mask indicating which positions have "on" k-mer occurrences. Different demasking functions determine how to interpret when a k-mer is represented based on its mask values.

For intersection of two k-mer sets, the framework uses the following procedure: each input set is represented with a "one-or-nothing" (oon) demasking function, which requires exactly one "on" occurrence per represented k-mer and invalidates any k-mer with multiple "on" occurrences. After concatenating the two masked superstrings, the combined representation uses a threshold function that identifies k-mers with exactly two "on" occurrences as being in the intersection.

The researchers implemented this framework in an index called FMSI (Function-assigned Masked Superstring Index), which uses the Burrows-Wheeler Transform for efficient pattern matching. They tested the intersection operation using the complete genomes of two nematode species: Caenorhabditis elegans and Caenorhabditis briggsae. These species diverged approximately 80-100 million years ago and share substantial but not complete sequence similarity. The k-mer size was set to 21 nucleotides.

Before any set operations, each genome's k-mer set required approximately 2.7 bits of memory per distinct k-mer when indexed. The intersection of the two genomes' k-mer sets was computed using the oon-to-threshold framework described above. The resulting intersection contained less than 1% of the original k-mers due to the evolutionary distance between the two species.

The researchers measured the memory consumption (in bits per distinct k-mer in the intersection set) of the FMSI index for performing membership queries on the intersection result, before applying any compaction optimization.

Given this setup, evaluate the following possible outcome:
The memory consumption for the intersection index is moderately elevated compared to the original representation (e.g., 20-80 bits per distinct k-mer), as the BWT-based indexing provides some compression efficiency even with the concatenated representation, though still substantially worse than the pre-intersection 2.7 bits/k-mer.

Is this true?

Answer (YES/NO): NO